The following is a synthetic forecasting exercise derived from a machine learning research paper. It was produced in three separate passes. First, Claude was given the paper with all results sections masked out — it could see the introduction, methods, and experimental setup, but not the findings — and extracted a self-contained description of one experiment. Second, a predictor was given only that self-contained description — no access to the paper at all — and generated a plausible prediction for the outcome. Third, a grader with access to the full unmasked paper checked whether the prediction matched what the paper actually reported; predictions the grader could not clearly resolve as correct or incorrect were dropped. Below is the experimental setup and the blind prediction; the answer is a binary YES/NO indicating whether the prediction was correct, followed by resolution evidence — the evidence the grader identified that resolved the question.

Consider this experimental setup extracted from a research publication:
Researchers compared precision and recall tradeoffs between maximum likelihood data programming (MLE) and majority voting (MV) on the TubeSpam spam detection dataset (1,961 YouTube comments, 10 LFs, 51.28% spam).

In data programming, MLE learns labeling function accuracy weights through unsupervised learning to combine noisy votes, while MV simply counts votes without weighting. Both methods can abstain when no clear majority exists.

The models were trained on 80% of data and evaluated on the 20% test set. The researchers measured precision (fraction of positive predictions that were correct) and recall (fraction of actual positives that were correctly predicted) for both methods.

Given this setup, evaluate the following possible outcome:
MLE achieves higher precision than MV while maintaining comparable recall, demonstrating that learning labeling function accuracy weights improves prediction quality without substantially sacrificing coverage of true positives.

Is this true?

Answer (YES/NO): NO